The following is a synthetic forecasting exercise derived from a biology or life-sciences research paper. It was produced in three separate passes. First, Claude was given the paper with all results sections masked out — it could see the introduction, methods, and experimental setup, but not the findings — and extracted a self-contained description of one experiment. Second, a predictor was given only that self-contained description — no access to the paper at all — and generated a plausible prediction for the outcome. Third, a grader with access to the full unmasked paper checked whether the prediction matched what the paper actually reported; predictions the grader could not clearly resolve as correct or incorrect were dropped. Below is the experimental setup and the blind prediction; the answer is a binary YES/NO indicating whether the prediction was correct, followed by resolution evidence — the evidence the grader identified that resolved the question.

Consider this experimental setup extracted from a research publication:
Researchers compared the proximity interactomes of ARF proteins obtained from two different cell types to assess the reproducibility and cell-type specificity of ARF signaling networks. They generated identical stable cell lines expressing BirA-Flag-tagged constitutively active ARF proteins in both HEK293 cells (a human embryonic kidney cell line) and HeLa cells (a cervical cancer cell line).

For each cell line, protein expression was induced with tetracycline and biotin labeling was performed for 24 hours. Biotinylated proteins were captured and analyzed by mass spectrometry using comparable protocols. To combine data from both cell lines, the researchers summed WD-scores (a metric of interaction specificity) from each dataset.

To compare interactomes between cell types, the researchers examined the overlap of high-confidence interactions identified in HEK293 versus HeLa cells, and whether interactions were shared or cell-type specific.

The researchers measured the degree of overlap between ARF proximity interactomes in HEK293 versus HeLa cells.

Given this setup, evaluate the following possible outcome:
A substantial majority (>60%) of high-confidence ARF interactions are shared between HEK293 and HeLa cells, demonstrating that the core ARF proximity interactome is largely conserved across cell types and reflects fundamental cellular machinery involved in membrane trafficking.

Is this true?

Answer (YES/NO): NO